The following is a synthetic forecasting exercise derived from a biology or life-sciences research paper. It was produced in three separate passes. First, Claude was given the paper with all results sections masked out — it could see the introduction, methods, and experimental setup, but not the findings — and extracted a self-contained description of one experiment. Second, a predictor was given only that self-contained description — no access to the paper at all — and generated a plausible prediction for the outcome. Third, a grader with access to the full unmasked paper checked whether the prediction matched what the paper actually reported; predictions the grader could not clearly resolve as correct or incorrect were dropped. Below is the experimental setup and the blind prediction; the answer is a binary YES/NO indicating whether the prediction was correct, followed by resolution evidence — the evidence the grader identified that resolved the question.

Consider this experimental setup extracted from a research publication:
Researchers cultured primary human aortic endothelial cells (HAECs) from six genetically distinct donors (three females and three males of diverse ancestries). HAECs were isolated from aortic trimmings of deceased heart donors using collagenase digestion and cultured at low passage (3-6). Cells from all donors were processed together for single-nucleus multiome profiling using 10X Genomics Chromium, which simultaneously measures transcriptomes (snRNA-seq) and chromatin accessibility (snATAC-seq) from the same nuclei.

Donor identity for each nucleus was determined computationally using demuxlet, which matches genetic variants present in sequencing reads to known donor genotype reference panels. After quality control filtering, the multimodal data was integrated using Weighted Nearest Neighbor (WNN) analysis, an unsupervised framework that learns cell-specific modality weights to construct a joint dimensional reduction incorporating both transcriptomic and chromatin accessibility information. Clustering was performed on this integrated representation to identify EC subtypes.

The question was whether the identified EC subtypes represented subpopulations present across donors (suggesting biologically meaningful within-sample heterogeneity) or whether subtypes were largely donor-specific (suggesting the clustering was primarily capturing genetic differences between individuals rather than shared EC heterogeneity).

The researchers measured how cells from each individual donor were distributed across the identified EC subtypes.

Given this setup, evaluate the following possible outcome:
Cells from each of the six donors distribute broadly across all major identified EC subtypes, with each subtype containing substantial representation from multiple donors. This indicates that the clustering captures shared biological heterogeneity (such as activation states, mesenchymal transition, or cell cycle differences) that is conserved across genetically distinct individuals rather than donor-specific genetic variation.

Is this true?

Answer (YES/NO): YES